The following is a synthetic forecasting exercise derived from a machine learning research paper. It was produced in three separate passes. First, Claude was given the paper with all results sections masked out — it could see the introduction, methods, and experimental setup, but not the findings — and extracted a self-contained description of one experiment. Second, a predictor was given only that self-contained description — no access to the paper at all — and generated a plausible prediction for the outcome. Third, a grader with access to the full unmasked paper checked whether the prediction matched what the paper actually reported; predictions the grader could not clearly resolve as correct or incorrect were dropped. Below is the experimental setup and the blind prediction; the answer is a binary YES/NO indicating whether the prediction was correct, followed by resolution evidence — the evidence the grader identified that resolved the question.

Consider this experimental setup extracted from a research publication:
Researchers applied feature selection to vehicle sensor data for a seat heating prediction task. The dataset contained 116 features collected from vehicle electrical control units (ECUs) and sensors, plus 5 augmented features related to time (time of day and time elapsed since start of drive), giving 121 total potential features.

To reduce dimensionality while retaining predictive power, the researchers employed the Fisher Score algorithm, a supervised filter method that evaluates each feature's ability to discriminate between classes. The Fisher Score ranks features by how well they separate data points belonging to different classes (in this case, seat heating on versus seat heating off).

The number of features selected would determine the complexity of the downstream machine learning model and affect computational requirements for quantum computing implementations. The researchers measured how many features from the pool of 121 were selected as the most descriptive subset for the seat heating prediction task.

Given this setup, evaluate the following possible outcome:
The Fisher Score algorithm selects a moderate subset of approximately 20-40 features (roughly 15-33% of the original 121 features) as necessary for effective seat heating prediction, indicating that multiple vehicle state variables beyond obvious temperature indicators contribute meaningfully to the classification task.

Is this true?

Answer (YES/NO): NO